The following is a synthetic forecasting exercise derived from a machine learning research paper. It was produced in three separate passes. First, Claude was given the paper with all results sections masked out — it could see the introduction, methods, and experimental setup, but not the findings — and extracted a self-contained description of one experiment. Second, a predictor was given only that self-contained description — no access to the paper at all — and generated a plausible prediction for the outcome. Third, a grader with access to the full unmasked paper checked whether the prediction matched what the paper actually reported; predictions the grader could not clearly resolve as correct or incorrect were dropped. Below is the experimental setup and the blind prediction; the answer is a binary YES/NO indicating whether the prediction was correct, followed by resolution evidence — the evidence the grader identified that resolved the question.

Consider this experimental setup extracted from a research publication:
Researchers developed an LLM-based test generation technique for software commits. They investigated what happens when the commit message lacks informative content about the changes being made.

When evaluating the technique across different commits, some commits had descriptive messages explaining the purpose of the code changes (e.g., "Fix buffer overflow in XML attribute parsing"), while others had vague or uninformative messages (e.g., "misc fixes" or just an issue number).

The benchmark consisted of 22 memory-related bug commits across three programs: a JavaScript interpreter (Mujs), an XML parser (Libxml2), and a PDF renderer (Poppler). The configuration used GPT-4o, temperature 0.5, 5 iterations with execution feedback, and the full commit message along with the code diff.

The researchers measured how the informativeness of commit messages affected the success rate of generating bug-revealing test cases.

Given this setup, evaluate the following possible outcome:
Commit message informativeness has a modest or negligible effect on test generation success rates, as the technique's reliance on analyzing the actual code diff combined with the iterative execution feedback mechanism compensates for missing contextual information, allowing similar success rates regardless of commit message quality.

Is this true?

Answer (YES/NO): YES